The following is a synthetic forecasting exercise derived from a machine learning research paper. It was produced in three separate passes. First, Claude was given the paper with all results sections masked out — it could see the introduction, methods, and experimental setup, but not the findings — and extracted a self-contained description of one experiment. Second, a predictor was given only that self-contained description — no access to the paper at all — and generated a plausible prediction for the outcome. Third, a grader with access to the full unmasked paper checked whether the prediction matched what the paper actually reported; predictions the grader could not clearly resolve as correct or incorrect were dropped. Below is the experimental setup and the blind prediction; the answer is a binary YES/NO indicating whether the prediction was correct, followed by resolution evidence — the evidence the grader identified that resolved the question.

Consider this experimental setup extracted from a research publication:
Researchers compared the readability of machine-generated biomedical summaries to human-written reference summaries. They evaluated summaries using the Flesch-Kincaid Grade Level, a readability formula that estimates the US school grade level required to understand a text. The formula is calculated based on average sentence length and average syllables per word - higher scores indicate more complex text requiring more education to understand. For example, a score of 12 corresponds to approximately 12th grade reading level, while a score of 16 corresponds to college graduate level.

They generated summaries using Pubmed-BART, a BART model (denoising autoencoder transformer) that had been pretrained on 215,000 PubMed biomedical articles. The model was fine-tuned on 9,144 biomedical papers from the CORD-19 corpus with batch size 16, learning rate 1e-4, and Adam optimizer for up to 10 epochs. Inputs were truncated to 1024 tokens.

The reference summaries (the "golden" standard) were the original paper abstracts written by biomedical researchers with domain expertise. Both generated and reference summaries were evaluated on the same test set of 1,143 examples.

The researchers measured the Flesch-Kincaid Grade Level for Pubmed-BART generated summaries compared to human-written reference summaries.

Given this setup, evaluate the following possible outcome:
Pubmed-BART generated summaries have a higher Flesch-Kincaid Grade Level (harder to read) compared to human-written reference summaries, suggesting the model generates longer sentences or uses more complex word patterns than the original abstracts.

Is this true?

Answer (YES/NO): NO